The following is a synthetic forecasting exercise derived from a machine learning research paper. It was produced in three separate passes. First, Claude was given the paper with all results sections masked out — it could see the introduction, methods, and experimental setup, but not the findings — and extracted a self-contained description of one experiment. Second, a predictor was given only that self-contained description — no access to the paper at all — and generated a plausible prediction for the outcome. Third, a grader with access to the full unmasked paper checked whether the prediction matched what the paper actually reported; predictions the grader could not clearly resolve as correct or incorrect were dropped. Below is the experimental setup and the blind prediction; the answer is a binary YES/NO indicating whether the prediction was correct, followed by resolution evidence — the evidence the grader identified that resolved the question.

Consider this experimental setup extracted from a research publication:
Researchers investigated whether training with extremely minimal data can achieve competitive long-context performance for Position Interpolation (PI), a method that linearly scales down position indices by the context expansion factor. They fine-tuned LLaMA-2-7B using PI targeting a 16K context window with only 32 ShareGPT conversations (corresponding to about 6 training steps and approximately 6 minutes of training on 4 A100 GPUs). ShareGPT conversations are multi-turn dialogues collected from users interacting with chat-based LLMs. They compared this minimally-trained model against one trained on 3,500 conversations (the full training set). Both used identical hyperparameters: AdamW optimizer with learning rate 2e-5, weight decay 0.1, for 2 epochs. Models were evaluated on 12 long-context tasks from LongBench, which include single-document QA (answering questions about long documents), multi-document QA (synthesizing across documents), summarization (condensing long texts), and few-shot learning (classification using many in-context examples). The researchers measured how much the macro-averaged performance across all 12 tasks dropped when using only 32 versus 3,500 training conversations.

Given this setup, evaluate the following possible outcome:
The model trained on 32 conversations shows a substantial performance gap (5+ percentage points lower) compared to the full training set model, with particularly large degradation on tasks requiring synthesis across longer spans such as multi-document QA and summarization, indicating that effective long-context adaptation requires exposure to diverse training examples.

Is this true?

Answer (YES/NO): NO